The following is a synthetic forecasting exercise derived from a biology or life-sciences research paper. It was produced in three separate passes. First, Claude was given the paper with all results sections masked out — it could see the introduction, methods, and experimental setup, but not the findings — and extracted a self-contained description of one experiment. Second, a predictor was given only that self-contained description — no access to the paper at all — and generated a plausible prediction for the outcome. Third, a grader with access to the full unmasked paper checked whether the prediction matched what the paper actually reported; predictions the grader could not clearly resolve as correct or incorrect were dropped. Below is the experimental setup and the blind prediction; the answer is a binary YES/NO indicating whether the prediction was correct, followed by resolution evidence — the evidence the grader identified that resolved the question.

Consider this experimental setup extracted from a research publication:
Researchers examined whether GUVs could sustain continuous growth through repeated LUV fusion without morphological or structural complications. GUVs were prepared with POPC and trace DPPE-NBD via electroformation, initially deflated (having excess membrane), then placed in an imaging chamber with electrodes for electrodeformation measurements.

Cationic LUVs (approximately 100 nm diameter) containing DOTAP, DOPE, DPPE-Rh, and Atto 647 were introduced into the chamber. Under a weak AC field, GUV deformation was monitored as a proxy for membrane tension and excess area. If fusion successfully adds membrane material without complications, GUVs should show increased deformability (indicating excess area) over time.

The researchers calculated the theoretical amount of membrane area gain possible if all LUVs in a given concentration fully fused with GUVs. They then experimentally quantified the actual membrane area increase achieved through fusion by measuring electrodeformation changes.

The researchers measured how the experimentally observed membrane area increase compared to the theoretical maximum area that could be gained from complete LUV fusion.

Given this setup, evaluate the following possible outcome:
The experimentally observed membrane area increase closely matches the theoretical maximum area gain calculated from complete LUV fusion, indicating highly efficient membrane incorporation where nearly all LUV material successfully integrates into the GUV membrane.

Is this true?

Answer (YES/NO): NO